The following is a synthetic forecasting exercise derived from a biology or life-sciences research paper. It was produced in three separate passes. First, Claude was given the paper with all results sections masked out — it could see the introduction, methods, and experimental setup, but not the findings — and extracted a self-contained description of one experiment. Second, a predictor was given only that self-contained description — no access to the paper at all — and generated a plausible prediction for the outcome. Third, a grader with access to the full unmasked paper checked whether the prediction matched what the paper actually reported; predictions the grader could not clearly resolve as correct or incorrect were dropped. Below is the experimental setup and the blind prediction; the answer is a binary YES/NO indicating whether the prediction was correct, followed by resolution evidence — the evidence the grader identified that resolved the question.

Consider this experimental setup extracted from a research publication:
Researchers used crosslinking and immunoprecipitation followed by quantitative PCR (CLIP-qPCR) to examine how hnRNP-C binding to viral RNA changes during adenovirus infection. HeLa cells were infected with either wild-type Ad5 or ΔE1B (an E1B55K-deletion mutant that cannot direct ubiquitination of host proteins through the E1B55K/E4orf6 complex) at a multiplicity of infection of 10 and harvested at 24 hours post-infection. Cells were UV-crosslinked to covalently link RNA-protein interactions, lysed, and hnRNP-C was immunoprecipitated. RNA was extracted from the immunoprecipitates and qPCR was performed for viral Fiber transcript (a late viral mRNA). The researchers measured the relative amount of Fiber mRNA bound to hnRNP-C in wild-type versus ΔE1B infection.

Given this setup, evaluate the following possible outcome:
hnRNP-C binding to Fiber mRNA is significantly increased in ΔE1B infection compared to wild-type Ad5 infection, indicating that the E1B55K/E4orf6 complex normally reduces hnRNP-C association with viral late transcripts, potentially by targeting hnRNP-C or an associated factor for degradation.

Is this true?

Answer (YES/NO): NO